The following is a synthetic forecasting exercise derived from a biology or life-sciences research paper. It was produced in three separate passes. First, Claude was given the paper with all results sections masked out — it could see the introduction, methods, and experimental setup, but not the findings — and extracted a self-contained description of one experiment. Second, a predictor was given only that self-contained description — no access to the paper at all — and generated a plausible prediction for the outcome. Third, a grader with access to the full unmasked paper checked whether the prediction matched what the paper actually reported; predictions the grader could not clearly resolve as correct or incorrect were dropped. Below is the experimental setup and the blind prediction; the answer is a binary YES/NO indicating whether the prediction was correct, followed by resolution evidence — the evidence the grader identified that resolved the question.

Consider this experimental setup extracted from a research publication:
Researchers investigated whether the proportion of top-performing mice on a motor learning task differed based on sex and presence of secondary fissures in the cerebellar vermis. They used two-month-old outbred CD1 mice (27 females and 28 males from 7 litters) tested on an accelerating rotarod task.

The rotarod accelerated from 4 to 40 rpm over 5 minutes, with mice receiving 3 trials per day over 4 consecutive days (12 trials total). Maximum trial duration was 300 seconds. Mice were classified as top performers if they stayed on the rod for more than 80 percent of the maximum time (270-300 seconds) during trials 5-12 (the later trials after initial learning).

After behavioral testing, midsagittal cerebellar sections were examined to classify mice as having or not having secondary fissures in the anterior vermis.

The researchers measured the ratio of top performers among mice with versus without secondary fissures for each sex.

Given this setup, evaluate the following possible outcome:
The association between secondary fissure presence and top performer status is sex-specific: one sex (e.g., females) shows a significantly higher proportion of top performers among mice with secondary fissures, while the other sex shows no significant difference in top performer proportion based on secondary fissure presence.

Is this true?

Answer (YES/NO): NO